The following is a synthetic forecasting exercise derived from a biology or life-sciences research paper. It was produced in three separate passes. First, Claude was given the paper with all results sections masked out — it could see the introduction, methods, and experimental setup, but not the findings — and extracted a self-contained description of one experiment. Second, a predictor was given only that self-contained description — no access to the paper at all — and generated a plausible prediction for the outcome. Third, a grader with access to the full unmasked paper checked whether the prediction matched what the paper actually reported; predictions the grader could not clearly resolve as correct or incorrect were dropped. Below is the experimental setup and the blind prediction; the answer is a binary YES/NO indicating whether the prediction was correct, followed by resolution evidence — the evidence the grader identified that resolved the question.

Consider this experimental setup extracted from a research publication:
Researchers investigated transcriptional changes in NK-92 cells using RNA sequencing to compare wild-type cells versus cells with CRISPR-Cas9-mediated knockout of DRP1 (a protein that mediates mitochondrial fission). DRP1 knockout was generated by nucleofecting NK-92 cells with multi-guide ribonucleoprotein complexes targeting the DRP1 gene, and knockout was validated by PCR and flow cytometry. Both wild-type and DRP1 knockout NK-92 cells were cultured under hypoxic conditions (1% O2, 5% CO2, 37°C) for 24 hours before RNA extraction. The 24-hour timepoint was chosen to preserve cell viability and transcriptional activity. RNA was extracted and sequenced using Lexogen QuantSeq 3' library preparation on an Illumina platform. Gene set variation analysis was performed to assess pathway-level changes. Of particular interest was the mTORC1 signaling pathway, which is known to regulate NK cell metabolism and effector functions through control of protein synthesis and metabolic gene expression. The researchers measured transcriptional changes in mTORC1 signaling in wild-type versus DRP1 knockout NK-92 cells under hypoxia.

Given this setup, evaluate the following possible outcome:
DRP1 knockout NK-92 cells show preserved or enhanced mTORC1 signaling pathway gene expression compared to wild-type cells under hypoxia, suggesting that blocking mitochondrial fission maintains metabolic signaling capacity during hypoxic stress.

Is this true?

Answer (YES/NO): YES